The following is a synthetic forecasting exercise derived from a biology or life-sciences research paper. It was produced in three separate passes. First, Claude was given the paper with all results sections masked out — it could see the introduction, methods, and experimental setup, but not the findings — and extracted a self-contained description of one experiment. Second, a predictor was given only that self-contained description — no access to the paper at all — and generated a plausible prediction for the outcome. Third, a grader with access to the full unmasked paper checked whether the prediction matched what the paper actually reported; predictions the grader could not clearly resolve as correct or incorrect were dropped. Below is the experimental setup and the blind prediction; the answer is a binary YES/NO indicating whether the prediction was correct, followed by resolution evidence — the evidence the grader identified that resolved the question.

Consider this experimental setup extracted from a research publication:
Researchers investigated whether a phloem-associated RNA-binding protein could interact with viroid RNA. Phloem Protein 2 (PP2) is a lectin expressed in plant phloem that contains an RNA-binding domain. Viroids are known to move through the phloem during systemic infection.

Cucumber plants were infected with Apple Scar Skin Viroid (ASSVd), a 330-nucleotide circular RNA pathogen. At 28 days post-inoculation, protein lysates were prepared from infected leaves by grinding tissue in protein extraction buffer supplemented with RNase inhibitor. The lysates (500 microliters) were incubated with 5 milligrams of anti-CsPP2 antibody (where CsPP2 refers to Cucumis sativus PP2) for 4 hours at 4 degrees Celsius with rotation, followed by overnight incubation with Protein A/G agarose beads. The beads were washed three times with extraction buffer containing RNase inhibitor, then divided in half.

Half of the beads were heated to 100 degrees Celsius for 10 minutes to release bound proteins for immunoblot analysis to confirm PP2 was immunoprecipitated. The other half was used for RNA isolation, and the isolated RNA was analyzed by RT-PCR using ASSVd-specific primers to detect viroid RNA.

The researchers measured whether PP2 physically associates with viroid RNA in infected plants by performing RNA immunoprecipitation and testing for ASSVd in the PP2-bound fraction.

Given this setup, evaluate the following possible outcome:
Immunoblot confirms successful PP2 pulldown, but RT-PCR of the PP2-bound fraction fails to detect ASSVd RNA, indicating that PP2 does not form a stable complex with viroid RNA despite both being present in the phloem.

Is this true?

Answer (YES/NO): NO